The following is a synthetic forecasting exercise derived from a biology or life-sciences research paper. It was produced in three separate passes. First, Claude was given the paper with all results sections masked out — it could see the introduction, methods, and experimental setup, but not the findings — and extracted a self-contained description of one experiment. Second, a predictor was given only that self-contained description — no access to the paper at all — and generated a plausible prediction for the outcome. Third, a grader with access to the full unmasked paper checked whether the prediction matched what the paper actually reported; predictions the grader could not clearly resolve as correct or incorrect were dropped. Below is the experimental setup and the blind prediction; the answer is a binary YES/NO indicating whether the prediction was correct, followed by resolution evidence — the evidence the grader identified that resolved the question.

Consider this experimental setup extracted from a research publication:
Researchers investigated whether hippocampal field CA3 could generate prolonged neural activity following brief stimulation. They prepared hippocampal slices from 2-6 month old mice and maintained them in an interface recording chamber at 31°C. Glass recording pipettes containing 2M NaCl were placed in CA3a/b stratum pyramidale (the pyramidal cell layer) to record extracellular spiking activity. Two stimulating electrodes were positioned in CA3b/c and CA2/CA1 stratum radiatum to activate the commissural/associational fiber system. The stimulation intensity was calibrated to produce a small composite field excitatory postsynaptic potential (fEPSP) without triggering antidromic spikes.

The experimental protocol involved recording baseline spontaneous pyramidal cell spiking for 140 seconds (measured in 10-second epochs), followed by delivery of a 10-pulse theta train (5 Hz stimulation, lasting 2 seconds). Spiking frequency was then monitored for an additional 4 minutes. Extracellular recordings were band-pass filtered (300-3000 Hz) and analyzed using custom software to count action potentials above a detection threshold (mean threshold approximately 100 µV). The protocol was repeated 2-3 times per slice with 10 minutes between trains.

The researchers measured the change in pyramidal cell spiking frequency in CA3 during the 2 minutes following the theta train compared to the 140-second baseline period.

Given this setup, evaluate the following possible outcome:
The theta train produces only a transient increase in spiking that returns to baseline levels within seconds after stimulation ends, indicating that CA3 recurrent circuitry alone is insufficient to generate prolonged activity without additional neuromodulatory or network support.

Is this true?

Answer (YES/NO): NO